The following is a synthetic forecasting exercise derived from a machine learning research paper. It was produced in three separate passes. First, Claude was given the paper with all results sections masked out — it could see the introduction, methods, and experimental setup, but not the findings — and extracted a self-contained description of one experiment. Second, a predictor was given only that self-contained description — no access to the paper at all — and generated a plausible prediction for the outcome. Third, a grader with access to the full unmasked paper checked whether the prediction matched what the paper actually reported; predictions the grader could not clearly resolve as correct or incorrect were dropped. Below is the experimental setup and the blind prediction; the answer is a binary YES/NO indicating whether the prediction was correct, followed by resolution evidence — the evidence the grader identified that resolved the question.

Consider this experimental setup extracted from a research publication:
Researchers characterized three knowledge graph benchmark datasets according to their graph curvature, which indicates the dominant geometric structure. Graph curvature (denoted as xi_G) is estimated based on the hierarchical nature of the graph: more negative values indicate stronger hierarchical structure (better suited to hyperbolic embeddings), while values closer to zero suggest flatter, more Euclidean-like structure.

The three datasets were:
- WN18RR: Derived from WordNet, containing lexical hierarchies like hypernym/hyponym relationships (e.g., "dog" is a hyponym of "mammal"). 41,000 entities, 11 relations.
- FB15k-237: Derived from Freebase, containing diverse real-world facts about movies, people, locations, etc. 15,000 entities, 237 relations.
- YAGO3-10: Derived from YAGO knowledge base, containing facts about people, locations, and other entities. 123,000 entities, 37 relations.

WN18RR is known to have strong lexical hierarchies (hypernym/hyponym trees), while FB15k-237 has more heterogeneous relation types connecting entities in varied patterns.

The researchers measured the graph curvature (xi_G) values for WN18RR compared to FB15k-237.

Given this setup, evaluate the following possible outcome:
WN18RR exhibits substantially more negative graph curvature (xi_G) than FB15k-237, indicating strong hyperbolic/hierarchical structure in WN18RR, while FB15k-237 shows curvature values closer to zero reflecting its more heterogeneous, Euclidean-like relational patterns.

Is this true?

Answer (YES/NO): YES